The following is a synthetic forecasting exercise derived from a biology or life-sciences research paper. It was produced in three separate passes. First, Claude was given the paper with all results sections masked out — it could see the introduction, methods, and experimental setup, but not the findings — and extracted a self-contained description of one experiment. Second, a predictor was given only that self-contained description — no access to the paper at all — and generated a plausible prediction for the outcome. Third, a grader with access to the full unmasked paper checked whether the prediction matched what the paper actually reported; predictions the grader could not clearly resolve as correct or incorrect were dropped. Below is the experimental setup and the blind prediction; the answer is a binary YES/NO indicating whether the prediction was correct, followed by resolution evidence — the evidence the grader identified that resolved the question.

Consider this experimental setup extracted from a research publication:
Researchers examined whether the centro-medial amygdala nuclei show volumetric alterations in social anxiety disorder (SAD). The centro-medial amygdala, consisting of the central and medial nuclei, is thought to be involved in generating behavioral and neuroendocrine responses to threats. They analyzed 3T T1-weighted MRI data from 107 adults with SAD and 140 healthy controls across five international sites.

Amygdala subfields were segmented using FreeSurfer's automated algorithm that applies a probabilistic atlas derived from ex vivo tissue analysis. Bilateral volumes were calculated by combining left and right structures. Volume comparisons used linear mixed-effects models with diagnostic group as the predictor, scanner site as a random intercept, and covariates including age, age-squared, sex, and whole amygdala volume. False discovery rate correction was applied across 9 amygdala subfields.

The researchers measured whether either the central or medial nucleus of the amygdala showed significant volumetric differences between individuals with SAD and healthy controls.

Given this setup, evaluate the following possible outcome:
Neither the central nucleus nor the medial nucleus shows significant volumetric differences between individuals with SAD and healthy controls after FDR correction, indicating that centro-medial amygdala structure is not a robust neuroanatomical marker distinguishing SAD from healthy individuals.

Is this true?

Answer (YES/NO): YES